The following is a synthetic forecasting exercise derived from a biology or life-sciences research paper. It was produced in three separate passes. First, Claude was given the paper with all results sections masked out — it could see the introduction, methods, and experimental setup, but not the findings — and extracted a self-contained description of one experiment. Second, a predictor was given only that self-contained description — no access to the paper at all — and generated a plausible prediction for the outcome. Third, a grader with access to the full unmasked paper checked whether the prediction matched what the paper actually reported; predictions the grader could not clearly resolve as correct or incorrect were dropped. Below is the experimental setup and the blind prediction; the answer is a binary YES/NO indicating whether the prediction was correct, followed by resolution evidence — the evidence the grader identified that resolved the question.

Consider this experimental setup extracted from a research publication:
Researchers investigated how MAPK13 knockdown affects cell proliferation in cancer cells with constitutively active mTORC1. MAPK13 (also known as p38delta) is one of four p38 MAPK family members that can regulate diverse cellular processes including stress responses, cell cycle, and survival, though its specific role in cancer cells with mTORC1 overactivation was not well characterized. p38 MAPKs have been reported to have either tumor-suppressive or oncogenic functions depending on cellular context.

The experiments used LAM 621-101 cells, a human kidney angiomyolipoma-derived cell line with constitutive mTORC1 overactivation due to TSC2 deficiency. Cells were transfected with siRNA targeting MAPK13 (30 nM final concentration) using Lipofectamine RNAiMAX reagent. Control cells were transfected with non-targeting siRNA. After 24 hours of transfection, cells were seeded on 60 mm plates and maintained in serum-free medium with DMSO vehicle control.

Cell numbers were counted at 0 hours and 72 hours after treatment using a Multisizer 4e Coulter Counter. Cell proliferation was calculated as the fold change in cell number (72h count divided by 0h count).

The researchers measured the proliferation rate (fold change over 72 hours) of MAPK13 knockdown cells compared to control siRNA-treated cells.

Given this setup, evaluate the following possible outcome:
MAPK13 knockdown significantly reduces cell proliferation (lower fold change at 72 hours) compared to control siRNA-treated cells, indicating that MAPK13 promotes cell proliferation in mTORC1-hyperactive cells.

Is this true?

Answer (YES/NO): YES